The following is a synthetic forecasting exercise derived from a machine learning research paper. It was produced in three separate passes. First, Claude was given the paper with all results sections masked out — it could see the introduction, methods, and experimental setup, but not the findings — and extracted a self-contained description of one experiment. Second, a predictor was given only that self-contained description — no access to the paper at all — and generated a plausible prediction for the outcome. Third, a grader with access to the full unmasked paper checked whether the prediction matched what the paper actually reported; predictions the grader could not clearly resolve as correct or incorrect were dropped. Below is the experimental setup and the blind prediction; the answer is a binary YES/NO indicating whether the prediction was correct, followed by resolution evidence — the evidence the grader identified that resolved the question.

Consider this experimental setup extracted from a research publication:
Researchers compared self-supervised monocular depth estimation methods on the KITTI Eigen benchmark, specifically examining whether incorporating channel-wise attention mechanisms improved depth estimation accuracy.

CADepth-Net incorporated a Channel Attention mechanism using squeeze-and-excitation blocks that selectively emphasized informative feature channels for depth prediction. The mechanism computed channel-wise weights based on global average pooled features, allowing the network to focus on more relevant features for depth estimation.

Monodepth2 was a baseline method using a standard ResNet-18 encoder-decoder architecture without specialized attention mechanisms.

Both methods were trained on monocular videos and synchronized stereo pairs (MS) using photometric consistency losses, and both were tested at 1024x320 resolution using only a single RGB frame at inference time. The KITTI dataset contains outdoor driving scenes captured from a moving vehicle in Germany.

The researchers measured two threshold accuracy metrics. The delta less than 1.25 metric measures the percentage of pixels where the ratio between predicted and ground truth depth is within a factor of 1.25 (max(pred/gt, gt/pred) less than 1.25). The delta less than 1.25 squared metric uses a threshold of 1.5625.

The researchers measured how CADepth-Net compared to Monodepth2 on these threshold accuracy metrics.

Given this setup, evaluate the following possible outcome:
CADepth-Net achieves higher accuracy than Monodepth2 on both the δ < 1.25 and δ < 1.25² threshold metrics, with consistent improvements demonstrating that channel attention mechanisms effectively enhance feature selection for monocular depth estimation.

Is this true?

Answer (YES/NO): YES